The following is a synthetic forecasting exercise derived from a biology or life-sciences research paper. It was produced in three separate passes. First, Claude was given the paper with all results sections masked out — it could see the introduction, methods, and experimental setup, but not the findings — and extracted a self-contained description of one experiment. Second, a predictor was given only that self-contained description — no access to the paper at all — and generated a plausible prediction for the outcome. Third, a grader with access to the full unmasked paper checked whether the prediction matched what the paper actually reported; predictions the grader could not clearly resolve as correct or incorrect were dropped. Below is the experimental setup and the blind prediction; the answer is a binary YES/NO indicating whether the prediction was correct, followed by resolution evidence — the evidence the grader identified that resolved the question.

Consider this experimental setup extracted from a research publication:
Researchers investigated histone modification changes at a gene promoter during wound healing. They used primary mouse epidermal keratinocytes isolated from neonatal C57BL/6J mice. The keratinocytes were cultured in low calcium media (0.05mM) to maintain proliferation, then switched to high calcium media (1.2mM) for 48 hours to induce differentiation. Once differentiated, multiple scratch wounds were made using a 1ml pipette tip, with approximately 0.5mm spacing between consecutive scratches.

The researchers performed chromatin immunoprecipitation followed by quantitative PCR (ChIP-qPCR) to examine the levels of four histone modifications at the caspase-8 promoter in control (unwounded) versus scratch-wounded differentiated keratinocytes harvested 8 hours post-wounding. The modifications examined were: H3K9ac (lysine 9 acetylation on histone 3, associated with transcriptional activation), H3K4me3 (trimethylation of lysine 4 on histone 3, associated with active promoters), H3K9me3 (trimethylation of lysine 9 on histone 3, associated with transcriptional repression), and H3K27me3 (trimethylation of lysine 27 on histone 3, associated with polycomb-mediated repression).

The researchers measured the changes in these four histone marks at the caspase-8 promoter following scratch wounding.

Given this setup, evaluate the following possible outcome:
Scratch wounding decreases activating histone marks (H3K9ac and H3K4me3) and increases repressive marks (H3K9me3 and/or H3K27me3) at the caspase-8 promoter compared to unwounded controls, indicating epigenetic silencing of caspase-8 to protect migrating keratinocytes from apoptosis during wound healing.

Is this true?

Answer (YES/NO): YES